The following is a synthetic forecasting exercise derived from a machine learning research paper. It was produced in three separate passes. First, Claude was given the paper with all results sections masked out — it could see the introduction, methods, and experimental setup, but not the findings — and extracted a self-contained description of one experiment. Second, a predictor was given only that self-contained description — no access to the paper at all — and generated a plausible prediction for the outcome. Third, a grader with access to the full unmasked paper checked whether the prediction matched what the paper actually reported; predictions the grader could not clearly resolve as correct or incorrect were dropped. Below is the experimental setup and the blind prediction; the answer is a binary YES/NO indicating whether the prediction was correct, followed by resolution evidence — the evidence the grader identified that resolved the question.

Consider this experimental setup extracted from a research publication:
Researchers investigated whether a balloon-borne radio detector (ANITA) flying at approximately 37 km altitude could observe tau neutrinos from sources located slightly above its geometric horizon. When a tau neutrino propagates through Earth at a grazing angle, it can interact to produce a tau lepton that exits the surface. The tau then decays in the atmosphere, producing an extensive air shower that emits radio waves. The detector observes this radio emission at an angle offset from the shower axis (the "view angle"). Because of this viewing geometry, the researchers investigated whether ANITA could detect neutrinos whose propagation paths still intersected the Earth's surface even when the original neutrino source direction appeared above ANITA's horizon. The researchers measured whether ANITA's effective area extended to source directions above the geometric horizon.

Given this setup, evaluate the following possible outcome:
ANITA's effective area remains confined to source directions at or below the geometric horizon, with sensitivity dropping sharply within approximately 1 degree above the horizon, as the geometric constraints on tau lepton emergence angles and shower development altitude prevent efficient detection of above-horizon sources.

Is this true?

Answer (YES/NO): NO